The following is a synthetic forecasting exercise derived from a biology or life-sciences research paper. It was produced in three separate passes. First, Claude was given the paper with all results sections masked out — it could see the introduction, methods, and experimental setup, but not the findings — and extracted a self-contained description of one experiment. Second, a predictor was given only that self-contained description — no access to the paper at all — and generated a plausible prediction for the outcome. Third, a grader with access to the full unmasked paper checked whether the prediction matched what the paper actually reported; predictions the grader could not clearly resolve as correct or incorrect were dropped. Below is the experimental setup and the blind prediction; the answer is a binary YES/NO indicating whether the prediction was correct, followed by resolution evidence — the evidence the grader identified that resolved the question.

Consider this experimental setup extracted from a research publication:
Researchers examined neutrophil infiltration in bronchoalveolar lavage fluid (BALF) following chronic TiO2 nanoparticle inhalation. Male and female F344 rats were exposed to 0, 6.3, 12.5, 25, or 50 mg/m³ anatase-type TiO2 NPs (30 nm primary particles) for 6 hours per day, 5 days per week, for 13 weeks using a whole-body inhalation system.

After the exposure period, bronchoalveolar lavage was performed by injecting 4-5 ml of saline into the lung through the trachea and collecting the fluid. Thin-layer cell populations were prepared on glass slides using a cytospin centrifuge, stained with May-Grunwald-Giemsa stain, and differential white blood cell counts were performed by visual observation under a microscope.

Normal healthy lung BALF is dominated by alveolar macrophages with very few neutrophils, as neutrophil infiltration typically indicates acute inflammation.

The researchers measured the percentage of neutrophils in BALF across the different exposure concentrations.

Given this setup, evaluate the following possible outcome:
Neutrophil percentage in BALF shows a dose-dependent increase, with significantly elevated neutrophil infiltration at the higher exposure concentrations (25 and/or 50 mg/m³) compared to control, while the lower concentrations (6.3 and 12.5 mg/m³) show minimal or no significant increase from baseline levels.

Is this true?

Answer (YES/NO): YES